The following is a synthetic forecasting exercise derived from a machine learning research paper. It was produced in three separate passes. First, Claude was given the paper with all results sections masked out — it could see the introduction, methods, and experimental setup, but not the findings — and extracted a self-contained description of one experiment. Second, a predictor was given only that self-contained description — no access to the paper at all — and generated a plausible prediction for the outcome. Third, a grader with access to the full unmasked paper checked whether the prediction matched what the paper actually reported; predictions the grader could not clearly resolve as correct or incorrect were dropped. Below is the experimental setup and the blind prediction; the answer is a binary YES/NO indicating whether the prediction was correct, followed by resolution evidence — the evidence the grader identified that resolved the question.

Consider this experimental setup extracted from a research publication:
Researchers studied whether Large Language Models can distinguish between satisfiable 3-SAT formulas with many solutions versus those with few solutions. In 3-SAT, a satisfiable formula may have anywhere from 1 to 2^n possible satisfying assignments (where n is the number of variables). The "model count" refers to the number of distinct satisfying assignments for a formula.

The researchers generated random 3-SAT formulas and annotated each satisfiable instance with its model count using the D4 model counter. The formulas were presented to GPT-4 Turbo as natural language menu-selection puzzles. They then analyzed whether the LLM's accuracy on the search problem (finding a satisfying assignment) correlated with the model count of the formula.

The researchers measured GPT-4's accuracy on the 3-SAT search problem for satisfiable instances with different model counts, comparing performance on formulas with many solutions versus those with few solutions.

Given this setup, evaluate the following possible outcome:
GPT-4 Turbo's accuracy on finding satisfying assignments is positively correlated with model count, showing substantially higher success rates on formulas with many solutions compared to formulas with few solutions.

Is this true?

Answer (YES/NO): YES